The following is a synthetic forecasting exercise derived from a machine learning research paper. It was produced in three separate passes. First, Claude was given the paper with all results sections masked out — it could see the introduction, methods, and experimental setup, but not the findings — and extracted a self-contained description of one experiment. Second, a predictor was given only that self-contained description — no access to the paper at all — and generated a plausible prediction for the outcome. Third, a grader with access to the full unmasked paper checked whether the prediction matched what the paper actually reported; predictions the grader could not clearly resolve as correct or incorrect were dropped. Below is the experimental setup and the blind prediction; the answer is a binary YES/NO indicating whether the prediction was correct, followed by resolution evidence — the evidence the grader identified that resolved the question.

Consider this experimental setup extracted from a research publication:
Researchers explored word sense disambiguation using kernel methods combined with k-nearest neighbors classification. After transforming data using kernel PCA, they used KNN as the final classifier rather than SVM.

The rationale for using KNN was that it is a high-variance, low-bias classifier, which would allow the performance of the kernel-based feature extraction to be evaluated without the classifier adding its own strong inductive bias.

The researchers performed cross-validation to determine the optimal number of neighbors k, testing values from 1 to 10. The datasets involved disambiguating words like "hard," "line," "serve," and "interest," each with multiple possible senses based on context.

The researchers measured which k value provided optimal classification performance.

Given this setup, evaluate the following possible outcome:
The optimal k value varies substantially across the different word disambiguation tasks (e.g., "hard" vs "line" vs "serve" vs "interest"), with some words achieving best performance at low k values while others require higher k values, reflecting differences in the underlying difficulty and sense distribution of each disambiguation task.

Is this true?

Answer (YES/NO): NO